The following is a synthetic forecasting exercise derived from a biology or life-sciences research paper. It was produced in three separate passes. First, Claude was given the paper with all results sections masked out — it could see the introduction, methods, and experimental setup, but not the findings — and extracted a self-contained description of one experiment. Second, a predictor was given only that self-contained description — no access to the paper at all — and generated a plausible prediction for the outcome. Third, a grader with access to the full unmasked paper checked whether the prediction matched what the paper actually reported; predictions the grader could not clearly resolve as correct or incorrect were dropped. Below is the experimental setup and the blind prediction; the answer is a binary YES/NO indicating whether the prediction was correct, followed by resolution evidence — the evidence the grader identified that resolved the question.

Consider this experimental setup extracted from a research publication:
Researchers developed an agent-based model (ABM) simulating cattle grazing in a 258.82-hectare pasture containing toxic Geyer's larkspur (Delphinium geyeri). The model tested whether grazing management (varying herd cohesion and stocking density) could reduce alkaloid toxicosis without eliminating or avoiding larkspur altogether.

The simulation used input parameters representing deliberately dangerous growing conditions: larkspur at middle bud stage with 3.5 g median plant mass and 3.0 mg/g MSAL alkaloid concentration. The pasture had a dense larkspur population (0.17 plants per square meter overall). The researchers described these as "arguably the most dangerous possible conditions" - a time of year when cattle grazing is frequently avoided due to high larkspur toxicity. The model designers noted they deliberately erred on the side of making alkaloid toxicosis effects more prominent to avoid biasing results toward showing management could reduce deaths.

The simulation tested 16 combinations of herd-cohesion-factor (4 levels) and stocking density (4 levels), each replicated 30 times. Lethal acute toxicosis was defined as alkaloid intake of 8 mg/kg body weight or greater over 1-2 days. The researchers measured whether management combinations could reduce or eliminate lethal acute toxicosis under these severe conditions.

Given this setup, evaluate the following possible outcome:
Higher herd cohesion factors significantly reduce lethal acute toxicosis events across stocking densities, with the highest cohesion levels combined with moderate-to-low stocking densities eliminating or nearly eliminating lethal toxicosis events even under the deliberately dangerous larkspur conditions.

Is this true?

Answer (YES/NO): NO